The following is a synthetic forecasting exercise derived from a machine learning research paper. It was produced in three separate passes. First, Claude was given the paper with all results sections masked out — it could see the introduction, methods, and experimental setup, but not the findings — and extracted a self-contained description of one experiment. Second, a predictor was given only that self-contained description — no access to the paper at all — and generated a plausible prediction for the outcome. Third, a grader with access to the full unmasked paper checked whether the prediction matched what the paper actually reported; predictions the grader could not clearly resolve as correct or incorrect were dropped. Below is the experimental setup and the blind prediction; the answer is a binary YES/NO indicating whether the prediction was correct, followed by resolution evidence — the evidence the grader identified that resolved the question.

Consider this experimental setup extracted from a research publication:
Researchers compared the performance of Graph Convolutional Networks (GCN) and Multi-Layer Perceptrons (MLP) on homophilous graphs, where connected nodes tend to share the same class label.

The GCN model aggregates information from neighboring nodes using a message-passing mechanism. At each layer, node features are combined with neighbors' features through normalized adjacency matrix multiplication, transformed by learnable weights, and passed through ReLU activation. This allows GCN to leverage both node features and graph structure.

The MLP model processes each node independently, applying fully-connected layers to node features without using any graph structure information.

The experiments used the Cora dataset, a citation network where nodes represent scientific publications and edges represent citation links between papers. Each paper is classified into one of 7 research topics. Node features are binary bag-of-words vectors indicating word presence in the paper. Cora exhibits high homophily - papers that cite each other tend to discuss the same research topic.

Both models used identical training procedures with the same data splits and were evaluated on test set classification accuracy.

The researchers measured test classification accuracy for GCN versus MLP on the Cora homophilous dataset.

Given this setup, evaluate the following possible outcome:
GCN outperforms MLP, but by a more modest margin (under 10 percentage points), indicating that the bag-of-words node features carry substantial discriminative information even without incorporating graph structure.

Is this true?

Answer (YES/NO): YES